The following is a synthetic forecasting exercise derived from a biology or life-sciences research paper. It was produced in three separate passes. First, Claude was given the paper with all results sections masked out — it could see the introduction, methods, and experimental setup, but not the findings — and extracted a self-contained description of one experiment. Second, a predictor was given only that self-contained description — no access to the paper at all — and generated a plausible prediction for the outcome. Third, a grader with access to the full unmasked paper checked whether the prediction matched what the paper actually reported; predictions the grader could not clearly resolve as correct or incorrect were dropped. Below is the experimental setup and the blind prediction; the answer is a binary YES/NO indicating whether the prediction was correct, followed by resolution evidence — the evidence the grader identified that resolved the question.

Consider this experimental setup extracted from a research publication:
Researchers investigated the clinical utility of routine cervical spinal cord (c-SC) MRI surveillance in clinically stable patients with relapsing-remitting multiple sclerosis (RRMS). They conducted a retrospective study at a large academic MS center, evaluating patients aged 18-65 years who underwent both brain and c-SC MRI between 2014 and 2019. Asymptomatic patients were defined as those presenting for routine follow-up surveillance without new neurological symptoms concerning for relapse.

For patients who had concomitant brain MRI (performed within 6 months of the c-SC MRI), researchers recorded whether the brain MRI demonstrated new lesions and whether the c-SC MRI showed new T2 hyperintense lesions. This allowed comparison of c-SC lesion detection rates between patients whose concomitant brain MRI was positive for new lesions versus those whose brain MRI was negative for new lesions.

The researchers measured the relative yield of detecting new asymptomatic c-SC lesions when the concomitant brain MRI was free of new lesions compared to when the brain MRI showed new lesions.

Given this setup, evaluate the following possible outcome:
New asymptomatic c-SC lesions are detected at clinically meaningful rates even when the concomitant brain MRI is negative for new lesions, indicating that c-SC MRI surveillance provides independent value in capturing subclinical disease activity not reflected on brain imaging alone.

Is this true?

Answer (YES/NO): NO